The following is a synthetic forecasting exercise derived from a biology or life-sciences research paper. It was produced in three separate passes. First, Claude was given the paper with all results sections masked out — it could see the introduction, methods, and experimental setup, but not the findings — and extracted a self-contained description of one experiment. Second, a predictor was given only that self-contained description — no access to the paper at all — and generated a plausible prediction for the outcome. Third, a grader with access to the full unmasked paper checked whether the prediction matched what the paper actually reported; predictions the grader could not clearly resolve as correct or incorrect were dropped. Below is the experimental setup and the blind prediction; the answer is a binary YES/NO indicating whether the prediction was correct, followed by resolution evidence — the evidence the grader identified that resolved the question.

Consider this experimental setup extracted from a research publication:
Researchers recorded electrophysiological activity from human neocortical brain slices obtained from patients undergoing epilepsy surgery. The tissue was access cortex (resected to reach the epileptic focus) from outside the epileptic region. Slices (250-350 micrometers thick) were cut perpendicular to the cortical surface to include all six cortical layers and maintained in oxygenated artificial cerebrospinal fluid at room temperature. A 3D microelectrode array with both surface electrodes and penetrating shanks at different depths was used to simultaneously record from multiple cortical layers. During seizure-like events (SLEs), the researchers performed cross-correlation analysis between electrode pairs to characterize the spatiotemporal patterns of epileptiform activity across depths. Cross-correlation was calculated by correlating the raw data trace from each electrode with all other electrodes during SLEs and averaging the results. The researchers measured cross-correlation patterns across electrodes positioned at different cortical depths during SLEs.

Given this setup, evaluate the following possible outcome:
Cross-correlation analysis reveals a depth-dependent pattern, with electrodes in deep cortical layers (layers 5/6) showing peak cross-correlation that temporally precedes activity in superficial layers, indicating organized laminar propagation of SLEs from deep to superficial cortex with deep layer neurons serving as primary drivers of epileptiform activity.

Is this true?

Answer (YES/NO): NO